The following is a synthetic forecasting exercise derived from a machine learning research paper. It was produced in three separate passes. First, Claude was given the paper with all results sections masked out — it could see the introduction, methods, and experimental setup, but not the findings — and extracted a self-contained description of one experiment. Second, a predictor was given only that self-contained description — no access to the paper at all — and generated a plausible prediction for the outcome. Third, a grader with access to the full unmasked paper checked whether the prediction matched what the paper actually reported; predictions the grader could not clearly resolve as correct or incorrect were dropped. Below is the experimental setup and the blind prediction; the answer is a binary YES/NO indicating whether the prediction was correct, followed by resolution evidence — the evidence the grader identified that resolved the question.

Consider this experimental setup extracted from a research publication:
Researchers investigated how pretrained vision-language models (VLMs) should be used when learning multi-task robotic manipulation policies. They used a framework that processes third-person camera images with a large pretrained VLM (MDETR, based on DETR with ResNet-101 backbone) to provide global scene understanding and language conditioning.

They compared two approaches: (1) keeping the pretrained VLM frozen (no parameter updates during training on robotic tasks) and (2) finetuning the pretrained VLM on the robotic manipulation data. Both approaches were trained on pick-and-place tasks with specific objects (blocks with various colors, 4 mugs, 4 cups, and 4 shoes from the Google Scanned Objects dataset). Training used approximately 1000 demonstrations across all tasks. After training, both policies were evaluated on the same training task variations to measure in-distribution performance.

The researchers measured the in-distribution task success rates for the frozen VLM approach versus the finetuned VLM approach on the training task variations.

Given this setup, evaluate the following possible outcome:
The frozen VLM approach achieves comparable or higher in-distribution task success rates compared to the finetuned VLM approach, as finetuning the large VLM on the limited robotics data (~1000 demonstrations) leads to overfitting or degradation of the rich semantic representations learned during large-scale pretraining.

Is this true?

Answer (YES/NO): NO